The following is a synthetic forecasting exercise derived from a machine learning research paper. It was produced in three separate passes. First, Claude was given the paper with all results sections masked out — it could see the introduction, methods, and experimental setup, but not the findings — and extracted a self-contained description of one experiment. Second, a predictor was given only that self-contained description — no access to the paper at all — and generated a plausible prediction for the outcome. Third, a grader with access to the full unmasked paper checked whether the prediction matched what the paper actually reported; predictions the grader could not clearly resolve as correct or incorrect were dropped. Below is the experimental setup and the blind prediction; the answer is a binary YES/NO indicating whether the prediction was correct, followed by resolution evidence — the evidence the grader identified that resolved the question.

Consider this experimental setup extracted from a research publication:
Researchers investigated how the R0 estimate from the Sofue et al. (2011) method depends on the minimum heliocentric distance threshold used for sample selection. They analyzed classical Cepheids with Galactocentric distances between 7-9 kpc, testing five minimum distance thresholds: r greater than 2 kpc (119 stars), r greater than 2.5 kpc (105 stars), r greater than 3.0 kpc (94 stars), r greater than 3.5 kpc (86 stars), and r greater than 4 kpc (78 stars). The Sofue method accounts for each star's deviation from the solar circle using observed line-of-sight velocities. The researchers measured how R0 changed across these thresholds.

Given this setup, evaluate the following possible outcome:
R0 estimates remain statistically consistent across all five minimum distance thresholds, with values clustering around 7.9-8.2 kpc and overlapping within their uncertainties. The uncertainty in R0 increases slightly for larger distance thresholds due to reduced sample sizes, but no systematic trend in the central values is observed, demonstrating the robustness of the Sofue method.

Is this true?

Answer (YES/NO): NO